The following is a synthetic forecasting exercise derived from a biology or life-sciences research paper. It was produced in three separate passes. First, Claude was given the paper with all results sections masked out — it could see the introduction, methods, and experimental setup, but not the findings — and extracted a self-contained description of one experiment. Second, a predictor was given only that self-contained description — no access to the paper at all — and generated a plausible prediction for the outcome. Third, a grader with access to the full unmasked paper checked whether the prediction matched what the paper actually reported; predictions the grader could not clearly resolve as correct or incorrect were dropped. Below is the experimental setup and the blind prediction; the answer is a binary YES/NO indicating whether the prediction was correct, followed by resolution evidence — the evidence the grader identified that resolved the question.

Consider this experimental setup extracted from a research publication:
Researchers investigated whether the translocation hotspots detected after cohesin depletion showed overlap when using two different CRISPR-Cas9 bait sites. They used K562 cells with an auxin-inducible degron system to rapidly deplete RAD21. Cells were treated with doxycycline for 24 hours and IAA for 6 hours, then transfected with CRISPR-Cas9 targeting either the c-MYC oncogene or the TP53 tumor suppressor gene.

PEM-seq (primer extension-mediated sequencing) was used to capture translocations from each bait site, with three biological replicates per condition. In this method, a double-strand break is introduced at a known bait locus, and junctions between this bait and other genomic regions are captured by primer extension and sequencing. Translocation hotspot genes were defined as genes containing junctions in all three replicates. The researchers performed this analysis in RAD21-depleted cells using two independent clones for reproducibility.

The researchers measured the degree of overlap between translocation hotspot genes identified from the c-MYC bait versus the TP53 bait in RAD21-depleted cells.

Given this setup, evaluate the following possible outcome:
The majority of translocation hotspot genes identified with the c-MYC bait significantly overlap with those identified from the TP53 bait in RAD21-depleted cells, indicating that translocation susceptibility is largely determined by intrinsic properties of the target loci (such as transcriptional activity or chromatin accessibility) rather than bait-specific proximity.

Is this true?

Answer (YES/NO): NO